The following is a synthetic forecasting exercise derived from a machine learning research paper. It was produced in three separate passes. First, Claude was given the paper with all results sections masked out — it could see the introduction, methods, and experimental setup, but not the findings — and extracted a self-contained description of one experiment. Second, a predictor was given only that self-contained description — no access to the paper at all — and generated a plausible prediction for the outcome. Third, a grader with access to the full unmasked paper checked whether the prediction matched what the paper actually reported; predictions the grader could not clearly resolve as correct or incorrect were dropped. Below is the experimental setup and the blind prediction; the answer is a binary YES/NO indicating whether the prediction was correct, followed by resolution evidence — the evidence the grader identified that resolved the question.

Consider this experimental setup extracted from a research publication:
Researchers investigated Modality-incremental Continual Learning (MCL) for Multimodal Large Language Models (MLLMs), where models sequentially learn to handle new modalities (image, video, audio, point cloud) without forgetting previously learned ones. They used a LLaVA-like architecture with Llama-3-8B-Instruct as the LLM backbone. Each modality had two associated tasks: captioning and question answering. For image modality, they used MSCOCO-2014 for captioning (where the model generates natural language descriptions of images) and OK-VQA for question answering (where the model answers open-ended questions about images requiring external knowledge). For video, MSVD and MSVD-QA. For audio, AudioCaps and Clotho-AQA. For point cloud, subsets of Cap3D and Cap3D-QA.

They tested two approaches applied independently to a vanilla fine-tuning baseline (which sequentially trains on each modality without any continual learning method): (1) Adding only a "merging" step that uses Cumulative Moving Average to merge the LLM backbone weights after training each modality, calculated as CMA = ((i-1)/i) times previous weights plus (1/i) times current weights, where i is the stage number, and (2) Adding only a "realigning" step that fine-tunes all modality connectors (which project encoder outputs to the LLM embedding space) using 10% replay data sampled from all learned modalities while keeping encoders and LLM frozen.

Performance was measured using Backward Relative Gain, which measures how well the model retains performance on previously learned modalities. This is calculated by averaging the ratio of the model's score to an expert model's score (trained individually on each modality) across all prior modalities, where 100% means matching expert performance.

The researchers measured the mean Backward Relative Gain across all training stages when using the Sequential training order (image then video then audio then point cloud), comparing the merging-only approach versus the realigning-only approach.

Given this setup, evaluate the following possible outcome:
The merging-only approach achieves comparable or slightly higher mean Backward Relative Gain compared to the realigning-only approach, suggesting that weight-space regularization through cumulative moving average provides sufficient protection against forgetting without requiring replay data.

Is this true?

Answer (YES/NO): YES